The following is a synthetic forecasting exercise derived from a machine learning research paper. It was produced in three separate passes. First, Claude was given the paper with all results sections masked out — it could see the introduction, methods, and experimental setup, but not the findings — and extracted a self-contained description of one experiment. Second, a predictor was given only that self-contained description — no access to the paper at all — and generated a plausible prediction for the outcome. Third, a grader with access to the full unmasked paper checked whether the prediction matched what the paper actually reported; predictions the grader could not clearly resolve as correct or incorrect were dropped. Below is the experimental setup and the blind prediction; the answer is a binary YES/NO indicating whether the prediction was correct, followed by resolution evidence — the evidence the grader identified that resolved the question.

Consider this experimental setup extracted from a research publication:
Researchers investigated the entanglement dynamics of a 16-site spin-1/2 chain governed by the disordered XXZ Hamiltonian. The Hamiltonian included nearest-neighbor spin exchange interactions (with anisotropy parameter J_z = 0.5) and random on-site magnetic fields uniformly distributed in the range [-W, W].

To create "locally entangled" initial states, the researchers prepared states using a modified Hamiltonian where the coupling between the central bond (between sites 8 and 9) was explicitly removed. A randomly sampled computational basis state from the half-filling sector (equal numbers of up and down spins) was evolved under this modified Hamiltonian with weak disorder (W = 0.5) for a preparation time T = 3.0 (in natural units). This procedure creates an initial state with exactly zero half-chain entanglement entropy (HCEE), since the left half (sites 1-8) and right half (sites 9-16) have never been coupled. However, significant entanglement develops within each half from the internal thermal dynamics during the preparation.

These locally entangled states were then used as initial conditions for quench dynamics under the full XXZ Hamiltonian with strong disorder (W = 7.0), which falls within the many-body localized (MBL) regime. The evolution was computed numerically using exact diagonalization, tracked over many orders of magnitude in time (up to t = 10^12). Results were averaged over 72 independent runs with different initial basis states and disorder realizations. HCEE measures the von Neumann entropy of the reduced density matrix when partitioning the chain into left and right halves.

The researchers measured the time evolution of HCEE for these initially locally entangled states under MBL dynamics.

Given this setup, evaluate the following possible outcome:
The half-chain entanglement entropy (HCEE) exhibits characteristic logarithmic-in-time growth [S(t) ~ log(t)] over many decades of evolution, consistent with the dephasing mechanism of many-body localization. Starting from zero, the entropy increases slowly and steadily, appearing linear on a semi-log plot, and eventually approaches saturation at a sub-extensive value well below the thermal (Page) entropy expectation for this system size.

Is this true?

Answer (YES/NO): YES